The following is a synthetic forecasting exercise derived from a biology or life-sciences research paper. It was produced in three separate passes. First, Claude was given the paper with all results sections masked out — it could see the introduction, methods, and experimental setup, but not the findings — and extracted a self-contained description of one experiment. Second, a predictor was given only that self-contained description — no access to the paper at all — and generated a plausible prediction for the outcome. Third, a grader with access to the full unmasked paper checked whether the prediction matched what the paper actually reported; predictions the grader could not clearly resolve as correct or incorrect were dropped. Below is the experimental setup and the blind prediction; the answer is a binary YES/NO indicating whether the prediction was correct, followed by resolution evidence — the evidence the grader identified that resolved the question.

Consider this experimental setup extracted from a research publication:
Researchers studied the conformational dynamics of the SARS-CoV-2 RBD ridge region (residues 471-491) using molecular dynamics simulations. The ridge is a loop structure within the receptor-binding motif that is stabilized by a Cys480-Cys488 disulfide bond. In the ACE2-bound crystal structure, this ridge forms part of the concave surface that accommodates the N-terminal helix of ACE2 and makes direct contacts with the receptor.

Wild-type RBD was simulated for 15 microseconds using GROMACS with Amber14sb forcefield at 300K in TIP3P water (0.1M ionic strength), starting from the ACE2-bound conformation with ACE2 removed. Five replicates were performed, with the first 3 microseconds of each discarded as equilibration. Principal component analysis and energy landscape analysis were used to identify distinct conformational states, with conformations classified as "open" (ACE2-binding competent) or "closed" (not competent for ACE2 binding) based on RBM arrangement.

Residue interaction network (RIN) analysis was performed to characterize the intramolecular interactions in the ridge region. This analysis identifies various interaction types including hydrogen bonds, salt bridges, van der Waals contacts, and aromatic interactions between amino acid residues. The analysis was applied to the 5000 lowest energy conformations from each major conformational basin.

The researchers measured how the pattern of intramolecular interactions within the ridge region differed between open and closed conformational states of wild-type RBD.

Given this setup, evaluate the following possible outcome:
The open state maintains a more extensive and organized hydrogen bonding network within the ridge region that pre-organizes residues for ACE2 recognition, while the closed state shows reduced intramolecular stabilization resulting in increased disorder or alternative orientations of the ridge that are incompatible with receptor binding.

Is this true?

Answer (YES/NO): NO